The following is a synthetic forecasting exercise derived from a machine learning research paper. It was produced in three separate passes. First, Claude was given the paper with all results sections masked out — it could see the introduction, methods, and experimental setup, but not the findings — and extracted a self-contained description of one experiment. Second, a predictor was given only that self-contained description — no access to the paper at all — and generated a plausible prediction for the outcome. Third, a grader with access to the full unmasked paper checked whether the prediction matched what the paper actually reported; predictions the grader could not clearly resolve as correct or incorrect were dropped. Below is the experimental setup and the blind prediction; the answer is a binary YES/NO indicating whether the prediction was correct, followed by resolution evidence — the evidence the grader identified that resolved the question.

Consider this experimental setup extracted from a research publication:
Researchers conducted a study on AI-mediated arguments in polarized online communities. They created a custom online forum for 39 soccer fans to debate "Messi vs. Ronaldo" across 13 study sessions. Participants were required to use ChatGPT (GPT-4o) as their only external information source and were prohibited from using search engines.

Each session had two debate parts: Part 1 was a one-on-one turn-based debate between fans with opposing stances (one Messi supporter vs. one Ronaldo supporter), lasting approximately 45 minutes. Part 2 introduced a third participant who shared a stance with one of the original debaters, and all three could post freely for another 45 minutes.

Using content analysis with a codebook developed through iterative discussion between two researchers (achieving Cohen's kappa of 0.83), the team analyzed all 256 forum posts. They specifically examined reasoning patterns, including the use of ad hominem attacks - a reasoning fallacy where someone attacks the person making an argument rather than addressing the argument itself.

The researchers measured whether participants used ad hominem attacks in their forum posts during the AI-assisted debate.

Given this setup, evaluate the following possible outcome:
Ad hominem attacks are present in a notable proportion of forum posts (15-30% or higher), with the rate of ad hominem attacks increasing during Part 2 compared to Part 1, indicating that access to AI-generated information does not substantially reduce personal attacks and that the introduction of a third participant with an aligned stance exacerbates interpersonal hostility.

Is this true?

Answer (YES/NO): NO